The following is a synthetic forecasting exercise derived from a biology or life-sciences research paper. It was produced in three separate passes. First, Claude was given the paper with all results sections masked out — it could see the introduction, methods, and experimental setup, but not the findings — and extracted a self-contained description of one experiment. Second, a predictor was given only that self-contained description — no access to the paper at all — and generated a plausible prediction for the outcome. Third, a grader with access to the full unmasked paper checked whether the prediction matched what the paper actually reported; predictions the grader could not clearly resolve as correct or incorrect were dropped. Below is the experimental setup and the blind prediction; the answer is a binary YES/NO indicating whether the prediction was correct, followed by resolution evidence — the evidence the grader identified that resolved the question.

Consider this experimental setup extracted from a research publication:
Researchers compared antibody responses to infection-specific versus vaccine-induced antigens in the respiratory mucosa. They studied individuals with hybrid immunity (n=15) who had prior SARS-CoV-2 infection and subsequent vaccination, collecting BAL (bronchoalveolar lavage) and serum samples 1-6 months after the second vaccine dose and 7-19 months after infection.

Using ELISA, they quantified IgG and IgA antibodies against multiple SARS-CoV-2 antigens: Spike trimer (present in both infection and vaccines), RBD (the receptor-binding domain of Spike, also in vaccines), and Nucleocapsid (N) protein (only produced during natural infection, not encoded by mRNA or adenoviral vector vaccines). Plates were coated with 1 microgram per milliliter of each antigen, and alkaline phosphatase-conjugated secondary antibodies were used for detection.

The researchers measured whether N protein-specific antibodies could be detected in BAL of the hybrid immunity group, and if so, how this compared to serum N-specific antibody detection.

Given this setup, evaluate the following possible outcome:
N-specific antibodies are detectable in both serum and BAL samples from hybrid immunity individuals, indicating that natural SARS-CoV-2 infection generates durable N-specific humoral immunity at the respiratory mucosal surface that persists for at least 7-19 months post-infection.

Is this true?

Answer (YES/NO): NO